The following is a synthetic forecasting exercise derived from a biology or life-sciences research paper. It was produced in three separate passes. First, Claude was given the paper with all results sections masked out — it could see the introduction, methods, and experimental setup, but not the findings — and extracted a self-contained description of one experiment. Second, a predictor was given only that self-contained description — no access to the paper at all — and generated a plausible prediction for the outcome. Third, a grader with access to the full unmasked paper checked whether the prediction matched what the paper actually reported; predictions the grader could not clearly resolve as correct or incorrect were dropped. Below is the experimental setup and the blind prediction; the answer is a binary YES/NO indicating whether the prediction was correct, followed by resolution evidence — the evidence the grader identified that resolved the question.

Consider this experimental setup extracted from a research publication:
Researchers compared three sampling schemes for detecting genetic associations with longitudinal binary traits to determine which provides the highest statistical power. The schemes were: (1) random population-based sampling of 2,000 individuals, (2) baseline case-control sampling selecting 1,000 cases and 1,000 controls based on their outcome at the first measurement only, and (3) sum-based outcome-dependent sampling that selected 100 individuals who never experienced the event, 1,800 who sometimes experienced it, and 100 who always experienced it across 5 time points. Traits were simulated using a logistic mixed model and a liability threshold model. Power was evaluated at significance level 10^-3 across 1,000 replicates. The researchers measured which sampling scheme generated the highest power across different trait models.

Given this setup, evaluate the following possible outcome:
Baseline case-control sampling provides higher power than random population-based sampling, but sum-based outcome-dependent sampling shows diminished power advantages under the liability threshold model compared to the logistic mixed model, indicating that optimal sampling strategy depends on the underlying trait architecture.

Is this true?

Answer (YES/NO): NO